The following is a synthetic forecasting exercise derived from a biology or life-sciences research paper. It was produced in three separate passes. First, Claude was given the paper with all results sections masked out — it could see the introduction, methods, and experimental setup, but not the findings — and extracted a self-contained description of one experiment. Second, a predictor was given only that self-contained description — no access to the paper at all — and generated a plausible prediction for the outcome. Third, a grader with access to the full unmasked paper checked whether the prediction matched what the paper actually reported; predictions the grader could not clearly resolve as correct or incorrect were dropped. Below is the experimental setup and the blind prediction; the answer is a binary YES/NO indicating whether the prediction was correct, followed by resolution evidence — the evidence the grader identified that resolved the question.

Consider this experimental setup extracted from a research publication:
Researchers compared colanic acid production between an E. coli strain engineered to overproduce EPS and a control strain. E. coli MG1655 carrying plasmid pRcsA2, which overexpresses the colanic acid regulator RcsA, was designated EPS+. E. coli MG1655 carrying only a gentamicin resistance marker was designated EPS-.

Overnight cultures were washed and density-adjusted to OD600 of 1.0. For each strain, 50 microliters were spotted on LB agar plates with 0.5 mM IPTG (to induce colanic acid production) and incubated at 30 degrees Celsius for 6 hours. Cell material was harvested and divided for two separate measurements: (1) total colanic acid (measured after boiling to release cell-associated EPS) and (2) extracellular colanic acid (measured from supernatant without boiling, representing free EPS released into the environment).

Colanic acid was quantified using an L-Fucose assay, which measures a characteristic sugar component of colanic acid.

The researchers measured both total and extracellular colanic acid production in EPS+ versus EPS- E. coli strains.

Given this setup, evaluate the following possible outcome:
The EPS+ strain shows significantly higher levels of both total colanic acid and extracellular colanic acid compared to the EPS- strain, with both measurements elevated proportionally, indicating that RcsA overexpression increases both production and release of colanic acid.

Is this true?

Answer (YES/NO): YES